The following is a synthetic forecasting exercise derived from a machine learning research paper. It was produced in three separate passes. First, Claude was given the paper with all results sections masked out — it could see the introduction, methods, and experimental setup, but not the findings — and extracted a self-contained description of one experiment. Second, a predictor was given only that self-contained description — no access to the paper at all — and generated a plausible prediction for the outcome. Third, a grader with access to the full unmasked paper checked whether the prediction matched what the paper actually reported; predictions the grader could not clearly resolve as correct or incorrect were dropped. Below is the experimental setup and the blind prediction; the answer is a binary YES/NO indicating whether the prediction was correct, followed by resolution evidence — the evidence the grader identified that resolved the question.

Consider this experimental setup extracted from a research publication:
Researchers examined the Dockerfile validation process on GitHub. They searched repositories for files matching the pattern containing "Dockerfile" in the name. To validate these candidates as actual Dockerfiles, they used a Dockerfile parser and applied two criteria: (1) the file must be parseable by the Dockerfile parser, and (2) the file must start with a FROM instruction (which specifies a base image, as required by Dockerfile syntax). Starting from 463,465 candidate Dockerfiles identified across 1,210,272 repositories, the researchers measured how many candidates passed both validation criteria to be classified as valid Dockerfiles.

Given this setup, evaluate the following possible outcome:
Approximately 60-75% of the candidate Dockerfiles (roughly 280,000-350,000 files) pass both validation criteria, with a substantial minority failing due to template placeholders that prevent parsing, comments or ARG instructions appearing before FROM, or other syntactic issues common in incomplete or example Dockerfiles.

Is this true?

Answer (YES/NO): NO